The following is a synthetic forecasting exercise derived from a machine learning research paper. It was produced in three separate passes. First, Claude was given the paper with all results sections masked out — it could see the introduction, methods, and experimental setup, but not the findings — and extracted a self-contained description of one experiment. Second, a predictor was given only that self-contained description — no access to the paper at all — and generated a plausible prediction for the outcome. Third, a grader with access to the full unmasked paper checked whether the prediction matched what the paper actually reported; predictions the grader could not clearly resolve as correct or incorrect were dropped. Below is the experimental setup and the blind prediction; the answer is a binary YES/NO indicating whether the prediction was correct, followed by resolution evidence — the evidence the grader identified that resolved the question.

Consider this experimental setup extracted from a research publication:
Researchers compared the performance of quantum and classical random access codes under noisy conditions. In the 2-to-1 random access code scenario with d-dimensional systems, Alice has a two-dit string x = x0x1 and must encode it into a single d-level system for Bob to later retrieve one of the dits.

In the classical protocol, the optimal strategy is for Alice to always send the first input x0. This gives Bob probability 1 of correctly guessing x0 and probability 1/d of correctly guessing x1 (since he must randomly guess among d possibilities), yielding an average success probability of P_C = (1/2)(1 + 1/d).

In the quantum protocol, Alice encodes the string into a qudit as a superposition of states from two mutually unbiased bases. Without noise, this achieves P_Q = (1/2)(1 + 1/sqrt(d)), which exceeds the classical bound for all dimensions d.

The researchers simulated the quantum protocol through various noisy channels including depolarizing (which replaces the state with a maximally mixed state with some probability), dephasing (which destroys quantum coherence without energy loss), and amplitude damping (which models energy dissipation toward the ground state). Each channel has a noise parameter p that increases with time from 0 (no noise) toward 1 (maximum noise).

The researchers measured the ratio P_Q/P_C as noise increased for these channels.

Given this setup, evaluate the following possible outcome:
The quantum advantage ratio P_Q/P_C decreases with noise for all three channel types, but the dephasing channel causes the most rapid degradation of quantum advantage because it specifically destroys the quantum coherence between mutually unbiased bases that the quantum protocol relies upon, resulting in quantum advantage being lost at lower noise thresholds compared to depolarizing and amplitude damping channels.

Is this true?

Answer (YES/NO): NO